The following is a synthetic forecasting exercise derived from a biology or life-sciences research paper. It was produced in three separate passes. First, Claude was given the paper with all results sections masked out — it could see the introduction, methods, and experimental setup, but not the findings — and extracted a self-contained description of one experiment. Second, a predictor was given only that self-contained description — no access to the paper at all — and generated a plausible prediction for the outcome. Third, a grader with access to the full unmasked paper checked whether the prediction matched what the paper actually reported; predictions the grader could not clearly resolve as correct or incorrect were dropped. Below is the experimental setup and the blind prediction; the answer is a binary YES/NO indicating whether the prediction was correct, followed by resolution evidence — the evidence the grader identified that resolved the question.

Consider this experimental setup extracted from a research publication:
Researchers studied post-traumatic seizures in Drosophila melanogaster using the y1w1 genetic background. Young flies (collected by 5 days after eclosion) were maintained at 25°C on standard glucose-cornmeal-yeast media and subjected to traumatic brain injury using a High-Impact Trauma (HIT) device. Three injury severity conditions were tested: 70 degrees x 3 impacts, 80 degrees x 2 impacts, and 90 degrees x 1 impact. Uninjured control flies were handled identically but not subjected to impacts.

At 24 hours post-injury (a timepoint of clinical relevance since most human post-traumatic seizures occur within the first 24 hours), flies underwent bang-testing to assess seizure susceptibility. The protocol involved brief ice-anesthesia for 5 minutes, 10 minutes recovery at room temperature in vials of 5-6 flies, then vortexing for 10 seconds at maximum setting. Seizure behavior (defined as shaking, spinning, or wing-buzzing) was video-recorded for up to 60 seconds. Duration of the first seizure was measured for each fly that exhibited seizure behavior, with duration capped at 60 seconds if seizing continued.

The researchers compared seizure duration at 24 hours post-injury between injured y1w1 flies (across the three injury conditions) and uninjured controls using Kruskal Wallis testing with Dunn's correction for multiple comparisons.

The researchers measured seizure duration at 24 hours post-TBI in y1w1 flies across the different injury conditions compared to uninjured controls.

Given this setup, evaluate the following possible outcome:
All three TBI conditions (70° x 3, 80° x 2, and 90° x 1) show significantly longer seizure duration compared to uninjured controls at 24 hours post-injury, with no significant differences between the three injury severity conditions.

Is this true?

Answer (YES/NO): NO